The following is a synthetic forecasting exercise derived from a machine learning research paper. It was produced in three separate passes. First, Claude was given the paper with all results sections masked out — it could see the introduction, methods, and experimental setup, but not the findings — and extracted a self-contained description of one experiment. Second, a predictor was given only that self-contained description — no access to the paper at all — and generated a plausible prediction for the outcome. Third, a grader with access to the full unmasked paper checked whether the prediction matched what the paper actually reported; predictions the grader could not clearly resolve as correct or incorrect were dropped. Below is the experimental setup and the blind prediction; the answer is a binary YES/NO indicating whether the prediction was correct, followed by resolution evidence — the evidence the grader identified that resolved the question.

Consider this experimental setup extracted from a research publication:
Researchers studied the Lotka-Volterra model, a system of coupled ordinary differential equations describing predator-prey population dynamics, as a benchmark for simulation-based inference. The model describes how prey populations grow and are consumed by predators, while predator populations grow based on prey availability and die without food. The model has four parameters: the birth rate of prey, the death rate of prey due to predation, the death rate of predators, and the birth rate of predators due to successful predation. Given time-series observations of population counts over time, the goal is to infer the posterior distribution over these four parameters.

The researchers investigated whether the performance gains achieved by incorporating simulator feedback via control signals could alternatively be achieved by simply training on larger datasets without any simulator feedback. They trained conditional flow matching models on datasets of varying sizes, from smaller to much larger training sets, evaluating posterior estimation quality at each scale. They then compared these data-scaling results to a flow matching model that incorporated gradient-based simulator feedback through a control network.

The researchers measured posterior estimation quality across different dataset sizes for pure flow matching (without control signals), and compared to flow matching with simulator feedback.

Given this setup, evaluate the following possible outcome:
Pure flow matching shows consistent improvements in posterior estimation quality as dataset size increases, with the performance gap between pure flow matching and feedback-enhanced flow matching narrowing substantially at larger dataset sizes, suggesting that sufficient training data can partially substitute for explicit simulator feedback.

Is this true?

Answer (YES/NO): NO